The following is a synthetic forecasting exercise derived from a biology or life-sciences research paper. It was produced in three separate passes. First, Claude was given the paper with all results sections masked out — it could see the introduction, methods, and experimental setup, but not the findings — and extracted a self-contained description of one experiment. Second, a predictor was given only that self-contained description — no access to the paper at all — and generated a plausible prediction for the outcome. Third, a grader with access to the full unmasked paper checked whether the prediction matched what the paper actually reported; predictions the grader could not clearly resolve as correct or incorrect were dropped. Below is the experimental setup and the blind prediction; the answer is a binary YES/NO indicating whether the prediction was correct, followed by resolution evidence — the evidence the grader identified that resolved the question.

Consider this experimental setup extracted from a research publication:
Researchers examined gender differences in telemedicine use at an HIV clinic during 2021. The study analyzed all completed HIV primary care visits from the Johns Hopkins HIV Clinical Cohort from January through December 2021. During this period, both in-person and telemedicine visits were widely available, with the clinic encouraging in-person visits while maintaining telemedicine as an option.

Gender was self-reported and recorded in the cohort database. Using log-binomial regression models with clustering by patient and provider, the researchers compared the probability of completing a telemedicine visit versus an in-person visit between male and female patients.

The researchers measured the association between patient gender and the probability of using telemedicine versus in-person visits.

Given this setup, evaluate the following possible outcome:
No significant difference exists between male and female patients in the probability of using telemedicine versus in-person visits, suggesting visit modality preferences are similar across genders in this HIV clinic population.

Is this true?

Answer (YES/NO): NO